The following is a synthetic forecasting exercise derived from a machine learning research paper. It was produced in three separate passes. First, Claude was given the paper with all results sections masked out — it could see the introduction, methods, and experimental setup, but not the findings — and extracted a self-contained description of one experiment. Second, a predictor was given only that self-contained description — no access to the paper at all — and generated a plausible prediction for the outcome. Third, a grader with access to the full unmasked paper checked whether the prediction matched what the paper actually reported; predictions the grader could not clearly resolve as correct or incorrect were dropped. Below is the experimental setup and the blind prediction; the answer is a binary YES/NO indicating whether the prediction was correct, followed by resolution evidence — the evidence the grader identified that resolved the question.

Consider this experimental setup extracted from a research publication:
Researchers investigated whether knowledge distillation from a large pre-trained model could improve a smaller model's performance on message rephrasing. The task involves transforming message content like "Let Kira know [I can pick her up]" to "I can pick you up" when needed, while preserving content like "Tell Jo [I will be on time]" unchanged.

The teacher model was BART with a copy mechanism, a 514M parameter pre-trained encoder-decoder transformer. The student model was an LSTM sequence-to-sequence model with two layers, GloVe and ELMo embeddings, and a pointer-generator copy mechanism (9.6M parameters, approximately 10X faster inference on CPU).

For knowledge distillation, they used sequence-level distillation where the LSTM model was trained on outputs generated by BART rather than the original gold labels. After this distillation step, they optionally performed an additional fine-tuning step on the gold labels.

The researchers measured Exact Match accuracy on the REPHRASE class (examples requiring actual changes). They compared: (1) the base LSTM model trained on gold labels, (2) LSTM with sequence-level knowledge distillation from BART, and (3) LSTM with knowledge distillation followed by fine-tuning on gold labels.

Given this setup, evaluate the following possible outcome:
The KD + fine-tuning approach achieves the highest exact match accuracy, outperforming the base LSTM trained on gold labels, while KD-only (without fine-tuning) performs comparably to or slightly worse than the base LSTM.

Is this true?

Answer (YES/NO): YES